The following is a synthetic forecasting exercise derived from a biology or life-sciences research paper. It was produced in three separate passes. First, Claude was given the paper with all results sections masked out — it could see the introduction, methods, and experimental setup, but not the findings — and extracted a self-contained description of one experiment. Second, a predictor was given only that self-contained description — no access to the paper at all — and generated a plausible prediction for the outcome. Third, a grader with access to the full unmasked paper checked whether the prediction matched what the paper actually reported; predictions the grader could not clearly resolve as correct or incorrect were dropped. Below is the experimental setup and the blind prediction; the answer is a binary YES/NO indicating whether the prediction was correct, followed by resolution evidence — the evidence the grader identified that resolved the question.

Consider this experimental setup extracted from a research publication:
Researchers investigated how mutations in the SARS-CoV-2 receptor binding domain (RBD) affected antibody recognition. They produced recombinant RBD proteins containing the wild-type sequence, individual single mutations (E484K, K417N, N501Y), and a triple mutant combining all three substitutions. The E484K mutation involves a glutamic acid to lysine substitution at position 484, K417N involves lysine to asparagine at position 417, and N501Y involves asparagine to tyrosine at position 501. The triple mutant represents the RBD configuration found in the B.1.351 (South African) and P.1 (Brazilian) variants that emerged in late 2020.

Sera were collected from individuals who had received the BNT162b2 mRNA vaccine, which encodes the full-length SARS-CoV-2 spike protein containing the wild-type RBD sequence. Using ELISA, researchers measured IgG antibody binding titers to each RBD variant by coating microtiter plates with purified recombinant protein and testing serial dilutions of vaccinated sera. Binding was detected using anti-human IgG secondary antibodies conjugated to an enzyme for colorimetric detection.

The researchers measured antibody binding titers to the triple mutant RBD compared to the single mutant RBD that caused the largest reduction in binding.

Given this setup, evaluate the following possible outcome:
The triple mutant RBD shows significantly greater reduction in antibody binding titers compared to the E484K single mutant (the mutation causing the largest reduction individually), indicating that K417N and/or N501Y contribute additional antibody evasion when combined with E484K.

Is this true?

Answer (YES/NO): NO